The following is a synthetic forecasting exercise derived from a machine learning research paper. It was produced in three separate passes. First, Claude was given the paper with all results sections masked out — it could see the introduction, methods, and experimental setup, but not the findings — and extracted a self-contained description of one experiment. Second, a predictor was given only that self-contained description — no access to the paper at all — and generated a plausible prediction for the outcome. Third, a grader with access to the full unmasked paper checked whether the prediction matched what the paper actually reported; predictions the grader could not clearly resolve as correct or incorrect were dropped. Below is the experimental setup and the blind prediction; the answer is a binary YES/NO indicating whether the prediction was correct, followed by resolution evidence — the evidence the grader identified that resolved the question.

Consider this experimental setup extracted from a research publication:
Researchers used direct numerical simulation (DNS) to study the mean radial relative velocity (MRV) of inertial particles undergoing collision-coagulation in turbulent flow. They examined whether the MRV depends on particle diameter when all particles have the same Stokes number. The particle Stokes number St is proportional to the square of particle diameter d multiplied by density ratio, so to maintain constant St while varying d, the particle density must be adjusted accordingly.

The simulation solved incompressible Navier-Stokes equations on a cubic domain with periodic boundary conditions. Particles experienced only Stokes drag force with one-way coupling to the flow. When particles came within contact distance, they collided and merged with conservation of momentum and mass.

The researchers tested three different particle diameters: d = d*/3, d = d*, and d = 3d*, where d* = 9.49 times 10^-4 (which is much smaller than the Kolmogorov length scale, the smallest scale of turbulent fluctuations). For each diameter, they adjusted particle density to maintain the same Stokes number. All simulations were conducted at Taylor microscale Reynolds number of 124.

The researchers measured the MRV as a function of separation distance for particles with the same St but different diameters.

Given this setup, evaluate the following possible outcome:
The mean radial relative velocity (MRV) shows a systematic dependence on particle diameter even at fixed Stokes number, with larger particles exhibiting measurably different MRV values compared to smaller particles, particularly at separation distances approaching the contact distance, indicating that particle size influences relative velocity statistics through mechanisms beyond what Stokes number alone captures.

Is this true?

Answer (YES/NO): NO